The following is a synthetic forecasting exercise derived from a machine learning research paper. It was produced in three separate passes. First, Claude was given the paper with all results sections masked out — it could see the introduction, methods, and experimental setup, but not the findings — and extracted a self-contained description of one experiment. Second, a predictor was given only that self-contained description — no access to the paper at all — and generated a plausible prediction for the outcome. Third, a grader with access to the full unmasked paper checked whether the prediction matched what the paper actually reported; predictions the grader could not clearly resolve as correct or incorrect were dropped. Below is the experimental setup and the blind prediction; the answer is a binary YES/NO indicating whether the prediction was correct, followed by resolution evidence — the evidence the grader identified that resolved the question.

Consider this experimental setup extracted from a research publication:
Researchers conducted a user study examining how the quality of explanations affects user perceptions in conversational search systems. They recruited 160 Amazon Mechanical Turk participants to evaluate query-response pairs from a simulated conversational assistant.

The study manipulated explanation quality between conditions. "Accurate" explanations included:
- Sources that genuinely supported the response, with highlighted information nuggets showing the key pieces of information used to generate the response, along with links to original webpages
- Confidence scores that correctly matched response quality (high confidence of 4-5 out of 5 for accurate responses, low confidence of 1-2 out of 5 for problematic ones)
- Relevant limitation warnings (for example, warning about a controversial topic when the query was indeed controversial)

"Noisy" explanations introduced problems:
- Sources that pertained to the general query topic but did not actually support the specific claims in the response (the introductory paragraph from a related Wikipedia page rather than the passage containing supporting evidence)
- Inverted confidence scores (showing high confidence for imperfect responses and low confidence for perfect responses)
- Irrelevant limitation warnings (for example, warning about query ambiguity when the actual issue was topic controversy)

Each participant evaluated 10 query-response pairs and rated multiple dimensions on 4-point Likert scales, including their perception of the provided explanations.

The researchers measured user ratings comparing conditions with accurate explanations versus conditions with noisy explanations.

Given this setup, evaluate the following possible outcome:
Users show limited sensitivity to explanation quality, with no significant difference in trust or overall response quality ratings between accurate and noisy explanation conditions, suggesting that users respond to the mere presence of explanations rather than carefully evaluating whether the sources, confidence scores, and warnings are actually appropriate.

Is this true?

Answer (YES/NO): NO